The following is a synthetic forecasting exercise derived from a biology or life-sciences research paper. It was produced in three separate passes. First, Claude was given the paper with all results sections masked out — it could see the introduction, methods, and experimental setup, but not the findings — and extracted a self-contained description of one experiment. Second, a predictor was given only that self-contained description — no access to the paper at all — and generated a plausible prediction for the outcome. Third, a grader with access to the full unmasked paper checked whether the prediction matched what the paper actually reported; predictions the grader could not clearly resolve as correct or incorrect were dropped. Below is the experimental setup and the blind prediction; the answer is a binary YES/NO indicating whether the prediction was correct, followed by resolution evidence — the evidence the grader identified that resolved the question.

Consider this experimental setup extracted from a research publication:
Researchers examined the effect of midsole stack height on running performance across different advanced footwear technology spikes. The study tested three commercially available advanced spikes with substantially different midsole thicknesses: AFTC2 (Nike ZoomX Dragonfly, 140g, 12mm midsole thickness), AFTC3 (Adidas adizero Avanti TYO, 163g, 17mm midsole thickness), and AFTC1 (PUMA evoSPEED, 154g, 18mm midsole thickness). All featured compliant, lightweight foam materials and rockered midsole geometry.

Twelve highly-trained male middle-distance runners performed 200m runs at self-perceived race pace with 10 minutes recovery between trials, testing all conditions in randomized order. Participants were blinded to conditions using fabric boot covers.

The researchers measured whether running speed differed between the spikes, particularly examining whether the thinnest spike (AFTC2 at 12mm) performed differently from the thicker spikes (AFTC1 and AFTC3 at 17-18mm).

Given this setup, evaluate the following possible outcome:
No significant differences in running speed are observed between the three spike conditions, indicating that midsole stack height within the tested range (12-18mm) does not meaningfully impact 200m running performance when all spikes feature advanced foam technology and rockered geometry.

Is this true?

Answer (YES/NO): YES